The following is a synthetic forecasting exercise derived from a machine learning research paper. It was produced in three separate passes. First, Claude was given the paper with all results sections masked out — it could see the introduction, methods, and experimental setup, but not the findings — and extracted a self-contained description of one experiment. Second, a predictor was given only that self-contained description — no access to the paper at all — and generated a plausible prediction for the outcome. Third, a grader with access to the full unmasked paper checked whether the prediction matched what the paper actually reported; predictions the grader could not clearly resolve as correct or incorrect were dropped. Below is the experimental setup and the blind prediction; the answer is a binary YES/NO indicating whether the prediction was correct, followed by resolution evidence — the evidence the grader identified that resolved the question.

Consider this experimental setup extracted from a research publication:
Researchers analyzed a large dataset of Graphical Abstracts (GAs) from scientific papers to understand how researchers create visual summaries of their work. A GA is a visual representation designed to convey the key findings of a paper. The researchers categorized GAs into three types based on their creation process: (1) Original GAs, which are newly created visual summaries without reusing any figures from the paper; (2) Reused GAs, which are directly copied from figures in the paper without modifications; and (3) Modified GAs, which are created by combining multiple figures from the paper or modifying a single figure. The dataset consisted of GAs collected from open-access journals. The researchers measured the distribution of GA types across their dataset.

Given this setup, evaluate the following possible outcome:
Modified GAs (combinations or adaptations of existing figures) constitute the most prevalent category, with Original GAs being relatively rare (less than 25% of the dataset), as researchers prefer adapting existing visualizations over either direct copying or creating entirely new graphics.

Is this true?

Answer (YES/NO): NO